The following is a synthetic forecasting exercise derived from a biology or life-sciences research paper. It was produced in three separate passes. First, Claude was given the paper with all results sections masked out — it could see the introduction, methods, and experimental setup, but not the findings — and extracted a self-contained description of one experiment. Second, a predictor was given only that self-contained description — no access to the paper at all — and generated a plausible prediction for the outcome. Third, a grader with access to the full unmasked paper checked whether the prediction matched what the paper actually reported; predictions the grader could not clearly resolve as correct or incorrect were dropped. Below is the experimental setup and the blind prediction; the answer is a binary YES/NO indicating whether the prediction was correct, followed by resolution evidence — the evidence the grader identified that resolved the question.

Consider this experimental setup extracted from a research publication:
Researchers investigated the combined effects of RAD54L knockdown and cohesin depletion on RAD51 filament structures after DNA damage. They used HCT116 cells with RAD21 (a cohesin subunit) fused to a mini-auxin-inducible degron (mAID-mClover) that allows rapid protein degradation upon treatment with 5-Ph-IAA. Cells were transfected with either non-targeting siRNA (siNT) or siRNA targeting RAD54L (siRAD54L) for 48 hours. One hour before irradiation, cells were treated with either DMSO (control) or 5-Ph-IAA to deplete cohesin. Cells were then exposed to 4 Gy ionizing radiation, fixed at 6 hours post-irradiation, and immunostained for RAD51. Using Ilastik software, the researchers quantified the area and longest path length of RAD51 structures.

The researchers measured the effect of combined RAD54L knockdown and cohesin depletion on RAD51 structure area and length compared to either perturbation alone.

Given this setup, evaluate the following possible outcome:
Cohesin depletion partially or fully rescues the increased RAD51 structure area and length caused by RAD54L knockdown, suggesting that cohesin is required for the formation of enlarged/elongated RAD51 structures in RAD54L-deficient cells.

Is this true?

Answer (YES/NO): NO